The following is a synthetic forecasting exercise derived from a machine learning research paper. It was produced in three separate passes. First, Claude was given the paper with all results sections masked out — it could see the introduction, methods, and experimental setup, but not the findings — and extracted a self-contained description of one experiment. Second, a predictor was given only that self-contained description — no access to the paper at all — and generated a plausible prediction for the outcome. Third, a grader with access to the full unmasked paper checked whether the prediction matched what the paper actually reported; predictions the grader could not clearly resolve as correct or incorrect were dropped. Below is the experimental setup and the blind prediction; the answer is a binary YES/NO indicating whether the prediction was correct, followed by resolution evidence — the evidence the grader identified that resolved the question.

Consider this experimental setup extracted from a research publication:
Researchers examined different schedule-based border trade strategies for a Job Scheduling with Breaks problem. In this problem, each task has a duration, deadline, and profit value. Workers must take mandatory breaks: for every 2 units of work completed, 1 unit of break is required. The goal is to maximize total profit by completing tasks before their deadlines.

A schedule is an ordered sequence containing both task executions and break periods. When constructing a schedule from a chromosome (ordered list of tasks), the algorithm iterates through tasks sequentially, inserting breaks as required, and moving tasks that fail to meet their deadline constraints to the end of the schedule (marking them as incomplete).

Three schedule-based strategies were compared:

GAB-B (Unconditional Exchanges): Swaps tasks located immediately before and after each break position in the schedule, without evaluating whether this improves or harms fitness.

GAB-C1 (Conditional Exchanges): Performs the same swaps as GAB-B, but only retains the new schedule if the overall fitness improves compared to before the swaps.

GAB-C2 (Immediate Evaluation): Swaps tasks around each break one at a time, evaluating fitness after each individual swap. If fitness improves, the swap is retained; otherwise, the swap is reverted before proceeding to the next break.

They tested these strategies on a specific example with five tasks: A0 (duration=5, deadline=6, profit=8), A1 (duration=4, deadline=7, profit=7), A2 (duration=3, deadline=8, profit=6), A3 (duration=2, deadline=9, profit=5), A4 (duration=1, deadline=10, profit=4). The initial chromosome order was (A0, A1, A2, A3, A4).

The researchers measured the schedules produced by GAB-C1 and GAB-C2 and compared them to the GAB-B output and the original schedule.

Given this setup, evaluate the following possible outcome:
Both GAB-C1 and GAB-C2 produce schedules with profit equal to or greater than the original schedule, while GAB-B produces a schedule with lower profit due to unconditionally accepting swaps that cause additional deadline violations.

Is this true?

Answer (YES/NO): NO